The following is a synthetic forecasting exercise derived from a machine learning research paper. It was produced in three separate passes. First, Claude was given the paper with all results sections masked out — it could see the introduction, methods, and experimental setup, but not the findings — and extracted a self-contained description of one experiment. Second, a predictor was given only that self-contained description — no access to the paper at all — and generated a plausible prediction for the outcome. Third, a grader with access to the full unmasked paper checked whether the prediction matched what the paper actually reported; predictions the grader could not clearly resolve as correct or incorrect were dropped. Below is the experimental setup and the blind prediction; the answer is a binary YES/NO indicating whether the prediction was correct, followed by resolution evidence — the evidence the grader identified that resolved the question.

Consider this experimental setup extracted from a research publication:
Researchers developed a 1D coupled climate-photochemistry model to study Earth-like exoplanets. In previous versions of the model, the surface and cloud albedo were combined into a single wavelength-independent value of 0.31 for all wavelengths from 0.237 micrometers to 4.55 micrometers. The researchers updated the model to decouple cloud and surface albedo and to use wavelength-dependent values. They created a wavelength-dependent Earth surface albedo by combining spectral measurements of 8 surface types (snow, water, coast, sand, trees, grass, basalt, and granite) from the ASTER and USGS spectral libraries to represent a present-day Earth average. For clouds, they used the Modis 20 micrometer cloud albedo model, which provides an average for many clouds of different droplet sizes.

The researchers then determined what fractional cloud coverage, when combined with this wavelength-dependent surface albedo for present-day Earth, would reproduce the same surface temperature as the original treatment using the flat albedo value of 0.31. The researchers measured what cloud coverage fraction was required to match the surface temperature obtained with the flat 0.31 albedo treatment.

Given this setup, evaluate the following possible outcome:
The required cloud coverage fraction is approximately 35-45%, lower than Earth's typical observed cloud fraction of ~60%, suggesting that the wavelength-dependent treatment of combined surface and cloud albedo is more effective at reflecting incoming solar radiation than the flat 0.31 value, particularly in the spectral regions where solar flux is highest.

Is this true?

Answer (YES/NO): YES